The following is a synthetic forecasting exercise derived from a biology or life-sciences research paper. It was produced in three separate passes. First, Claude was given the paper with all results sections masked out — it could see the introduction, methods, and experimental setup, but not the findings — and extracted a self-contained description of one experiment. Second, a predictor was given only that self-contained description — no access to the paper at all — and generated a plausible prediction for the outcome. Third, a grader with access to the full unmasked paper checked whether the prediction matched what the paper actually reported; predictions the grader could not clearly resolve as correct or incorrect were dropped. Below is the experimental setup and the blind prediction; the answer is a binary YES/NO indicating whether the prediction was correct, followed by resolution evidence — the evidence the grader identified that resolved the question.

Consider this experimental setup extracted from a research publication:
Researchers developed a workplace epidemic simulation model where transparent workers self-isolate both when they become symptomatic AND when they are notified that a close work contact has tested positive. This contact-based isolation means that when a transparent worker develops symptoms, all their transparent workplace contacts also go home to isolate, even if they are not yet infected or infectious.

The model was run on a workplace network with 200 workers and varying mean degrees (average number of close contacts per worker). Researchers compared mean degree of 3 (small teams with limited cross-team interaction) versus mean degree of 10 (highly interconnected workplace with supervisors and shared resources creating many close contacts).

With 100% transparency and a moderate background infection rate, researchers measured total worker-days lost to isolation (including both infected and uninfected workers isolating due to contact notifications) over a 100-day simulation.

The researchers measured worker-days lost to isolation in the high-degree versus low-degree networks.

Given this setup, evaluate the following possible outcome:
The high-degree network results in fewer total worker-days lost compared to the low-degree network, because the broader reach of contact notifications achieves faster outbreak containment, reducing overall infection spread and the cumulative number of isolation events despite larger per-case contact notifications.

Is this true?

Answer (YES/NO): NO